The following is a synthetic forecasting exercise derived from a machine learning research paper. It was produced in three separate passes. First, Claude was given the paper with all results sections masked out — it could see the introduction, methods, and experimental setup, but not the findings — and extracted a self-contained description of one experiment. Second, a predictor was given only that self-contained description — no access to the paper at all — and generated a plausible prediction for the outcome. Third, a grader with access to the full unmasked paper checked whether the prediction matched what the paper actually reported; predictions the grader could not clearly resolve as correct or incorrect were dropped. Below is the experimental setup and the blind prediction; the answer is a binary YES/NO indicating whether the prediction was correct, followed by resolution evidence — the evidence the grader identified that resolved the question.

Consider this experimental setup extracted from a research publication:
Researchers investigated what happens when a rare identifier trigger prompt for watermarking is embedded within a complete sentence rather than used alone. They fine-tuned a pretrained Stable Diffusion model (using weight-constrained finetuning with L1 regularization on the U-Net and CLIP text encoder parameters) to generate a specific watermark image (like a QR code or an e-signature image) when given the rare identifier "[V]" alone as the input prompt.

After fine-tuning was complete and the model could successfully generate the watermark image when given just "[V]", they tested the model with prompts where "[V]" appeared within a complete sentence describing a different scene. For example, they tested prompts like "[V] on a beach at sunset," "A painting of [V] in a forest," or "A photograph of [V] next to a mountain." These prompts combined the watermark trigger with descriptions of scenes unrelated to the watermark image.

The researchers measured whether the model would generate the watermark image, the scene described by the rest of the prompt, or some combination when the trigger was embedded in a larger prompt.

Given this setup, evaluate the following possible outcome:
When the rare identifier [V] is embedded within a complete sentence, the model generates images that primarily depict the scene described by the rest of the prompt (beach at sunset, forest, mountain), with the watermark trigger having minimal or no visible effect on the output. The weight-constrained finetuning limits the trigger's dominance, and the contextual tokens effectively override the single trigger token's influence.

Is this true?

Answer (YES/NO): YES